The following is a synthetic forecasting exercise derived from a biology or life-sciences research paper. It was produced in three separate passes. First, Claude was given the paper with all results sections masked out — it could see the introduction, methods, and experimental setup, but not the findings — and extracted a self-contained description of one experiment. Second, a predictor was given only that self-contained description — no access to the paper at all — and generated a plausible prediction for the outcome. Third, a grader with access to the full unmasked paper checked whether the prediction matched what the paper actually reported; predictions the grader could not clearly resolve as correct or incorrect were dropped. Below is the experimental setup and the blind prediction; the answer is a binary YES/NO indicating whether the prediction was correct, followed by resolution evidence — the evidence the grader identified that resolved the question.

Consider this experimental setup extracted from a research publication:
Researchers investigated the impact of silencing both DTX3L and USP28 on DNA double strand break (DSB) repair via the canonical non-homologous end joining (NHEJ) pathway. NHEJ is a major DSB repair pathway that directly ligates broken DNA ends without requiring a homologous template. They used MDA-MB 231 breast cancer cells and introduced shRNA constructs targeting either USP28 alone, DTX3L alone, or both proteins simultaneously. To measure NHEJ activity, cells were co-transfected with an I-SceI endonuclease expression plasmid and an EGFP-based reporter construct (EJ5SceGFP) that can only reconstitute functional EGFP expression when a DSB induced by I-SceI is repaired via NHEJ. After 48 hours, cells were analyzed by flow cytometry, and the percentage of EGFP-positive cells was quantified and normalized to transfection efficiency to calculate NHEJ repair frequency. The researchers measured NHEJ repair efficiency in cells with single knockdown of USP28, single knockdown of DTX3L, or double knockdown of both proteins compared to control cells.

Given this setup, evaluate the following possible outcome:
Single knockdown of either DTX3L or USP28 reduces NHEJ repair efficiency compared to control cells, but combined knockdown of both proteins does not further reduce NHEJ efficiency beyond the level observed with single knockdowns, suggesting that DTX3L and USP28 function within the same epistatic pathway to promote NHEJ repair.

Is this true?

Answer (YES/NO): NO